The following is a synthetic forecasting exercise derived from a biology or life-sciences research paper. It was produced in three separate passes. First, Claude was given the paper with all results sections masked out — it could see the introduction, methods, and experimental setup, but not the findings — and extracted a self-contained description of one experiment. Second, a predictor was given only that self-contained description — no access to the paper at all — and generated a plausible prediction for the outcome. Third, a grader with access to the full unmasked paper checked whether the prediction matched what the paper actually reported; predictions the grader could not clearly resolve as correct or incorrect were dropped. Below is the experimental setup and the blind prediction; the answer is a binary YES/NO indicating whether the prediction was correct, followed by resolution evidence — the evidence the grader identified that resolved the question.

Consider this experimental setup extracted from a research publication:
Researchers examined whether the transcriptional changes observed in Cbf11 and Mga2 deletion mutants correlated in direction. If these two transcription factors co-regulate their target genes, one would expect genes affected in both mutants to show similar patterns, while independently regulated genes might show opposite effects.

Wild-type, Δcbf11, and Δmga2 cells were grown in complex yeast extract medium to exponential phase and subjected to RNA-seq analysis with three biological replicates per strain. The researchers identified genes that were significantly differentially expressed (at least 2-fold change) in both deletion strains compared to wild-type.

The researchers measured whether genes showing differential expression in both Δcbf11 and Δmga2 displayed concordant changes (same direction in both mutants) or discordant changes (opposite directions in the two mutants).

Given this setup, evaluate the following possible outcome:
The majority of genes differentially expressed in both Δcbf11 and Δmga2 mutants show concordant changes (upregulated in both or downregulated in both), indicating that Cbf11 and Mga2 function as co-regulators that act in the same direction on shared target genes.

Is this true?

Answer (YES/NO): YES